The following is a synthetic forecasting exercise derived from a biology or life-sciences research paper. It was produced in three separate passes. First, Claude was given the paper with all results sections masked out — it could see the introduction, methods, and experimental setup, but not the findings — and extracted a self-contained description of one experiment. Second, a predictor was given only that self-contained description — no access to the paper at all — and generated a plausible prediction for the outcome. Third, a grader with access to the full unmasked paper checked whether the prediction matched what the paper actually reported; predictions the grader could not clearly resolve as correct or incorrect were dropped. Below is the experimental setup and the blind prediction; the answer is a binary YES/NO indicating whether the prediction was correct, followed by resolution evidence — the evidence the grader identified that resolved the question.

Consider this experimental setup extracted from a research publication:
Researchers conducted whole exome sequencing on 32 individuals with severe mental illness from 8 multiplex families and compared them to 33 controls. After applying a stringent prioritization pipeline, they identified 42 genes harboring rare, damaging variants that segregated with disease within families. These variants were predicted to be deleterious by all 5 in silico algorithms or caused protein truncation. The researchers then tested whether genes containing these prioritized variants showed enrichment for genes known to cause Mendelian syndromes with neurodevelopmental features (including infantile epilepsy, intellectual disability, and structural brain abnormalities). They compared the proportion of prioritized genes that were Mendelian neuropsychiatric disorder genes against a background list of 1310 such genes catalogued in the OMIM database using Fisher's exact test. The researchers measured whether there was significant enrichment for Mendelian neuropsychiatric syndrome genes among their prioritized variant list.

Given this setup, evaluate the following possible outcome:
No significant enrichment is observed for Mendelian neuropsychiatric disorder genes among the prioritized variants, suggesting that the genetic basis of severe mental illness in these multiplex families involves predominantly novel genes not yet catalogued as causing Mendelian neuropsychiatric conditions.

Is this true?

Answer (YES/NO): NO